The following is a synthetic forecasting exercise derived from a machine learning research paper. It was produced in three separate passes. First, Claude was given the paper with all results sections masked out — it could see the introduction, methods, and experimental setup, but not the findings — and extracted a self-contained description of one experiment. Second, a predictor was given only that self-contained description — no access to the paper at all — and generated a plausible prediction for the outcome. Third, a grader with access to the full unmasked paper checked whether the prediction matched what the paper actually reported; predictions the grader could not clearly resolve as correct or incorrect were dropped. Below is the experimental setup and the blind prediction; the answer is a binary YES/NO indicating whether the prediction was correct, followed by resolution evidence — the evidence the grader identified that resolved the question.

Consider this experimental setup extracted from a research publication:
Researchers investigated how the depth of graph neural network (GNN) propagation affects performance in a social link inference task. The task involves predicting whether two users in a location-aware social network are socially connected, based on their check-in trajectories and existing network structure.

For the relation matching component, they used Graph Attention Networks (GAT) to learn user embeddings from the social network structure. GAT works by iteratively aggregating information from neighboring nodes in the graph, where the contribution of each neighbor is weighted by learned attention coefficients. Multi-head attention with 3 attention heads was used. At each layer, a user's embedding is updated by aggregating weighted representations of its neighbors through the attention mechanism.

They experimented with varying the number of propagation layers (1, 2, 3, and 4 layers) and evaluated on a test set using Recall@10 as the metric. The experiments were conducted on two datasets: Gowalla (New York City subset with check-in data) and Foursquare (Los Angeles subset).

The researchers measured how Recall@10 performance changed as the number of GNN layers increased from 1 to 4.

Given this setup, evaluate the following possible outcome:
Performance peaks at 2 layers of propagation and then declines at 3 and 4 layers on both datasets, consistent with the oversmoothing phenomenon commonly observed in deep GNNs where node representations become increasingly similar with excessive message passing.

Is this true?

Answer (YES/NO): NO